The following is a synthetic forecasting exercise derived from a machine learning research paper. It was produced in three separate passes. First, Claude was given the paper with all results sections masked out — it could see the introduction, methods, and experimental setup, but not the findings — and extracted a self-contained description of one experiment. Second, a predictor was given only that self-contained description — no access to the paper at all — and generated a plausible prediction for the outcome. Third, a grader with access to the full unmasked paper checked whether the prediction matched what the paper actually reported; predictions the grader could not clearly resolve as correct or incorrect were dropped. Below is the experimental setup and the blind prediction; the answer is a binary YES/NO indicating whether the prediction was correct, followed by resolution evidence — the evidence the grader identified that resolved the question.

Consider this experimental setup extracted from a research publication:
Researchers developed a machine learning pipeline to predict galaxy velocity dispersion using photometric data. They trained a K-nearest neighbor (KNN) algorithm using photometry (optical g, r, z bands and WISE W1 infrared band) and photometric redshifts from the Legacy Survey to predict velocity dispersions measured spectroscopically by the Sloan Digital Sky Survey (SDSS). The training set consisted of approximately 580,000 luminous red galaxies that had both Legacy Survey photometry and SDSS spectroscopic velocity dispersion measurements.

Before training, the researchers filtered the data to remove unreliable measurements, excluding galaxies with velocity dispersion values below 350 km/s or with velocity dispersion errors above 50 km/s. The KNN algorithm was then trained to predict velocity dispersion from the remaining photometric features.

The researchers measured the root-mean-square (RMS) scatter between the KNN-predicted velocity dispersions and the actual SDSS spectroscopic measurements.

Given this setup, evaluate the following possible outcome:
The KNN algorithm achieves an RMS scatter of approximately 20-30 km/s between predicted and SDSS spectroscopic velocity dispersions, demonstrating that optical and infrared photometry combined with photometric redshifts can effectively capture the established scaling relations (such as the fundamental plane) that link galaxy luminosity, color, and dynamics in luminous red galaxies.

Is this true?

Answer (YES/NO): NO